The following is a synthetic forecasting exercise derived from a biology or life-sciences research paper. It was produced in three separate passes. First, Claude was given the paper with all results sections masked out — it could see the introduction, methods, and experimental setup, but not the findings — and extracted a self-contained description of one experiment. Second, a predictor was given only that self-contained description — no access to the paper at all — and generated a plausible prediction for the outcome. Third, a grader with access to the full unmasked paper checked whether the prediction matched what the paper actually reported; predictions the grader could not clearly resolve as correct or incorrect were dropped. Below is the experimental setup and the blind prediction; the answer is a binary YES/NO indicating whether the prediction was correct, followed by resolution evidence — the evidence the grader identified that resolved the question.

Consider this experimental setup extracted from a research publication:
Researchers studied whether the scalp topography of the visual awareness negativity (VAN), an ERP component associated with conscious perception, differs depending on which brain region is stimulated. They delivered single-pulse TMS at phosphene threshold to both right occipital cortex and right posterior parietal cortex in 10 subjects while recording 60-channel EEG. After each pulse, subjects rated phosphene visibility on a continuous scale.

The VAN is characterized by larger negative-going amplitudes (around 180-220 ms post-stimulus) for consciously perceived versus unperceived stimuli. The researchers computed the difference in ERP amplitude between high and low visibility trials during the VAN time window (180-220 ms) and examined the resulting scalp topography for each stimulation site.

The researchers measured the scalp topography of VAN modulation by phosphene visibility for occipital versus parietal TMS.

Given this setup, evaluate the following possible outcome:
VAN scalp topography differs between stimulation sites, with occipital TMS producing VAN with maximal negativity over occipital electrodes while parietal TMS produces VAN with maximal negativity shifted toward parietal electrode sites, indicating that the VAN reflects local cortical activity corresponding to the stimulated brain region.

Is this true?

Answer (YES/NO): YES